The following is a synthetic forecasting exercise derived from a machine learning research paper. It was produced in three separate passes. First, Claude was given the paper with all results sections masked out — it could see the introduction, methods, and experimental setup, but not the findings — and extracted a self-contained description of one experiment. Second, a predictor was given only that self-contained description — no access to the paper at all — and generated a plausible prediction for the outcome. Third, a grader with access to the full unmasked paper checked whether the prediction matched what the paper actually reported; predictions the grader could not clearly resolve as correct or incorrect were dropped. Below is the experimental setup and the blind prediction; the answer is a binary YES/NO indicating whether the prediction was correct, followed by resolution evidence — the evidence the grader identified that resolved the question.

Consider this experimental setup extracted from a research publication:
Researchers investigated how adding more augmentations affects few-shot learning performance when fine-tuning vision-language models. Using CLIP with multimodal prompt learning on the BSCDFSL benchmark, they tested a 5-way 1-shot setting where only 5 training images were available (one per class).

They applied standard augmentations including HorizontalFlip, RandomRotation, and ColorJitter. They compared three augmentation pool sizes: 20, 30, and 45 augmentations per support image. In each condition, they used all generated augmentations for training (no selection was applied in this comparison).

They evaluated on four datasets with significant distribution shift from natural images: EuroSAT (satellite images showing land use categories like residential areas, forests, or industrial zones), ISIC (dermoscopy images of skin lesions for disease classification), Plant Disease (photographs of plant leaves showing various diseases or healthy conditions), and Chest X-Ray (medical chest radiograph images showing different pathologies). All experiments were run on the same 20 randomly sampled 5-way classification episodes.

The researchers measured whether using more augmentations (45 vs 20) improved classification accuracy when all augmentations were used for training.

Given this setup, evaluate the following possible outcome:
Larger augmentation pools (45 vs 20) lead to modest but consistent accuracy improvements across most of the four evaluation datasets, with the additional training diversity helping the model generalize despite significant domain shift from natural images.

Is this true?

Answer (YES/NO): NO